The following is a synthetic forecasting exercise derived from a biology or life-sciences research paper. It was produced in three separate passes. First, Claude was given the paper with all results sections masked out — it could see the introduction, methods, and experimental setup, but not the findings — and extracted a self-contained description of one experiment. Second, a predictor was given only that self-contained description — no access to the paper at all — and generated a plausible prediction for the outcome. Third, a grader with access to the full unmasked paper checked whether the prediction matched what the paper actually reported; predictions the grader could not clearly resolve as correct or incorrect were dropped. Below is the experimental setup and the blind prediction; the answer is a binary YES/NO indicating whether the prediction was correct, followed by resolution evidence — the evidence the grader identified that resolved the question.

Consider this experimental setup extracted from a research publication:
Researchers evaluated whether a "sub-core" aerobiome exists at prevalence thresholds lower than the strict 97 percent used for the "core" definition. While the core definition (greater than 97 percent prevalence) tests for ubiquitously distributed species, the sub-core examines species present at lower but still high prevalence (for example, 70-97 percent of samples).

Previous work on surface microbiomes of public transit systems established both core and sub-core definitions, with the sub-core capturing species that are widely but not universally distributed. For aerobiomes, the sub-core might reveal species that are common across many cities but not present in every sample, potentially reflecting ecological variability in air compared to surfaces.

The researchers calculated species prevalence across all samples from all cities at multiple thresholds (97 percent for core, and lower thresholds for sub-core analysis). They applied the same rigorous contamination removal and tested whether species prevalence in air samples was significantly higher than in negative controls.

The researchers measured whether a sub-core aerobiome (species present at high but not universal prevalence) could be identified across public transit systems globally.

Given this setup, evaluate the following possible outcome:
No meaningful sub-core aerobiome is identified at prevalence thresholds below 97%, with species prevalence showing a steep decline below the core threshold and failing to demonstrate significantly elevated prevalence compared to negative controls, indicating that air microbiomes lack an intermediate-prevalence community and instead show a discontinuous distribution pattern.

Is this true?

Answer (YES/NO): NO